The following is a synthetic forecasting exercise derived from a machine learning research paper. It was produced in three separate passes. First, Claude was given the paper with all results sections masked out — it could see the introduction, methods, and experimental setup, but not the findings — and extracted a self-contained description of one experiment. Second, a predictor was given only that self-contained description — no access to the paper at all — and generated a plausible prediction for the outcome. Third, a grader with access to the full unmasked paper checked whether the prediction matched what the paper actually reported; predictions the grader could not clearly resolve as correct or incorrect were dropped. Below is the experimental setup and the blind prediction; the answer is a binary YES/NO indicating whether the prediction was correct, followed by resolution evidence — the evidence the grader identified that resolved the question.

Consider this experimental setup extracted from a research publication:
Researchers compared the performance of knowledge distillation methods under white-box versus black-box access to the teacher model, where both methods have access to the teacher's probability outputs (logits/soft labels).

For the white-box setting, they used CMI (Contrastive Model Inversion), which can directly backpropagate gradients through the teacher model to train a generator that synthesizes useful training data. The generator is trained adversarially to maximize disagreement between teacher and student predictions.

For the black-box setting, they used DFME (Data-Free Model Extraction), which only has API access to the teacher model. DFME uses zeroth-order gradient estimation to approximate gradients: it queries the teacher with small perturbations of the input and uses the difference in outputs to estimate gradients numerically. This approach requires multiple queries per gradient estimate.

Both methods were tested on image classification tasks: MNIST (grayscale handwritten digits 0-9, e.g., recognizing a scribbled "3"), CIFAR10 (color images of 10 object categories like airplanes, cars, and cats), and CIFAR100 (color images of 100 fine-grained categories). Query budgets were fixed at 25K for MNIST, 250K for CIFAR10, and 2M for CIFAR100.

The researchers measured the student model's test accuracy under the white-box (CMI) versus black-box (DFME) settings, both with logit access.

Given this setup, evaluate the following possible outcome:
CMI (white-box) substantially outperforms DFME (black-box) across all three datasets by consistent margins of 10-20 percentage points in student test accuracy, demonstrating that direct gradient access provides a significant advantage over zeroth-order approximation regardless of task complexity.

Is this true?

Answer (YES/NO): NO